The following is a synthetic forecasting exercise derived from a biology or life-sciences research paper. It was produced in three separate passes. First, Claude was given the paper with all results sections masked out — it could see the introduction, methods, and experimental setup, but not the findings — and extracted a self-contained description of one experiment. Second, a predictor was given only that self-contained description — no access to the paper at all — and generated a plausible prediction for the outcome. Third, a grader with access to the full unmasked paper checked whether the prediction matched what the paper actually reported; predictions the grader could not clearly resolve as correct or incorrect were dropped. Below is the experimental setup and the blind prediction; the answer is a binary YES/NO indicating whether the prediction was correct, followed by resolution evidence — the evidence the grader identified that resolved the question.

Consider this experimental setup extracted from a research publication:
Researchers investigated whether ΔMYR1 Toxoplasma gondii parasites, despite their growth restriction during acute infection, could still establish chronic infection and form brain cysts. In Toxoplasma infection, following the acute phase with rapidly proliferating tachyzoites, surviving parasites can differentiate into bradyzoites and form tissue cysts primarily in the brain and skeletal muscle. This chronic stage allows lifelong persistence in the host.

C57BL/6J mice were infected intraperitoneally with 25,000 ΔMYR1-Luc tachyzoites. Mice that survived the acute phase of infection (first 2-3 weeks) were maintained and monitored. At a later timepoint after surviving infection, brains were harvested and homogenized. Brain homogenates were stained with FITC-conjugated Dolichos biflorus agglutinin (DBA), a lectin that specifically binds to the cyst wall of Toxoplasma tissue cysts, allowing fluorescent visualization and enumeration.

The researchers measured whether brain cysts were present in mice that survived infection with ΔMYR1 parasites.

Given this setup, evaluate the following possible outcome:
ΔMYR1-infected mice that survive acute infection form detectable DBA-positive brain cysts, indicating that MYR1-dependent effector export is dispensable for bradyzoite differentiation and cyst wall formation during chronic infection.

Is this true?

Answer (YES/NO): YES